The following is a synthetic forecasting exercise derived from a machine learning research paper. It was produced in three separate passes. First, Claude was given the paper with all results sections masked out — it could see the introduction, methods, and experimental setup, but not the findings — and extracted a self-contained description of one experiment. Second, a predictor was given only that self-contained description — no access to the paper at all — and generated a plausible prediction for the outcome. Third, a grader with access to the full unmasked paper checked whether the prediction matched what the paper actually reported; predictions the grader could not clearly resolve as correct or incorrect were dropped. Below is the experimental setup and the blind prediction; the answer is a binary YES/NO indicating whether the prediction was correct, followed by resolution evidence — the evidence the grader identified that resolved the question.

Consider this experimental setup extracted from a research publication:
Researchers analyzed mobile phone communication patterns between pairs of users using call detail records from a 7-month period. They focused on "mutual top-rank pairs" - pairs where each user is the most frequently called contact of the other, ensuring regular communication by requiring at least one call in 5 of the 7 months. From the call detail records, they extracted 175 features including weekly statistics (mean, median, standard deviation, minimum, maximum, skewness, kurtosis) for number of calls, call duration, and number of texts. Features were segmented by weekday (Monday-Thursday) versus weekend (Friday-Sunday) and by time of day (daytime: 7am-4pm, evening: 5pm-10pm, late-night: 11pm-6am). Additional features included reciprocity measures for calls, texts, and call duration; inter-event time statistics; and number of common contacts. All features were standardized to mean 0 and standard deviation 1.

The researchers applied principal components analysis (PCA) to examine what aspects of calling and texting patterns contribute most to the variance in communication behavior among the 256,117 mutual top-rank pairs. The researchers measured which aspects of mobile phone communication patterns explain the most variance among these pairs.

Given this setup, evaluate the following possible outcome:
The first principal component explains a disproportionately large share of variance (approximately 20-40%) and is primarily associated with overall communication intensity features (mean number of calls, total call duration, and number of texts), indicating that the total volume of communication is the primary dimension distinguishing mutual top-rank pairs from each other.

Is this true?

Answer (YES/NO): NO